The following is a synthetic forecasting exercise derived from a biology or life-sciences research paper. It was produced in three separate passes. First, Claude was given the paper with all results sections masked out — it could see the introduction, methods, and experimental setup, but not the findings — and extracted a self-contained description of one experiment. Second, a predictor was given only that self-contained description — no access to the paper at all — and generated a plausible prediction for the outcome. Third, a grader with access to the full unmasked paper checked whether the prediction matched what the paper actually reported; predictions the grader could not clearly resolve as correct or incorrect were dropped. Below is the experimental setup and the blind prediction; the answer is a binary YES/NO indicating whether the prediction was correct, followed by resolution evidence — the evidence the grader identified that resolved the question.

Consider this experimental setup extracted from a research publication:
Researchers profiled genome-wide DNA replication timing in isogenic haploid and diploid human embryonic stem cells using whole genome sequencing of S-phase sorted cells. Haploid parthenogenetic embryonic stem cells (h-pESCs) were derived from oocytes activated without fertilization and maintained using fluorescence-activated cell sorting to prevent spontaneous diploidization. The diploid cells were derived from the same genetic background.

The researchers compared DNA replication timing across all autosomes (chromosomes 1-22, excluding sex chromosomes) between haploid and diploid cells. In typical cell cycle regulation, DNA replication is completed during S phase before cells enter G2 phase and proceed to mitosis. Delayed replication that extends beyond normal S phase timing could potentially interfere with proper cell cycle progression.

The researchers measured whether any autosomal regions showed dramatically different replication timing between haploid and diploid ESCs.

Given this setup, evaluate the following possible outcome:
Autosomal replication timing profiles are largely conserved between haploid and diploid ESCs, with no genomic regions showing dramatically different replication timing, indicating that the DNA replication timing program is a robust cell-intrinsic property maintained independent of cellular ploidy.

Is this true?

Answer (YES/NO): NO